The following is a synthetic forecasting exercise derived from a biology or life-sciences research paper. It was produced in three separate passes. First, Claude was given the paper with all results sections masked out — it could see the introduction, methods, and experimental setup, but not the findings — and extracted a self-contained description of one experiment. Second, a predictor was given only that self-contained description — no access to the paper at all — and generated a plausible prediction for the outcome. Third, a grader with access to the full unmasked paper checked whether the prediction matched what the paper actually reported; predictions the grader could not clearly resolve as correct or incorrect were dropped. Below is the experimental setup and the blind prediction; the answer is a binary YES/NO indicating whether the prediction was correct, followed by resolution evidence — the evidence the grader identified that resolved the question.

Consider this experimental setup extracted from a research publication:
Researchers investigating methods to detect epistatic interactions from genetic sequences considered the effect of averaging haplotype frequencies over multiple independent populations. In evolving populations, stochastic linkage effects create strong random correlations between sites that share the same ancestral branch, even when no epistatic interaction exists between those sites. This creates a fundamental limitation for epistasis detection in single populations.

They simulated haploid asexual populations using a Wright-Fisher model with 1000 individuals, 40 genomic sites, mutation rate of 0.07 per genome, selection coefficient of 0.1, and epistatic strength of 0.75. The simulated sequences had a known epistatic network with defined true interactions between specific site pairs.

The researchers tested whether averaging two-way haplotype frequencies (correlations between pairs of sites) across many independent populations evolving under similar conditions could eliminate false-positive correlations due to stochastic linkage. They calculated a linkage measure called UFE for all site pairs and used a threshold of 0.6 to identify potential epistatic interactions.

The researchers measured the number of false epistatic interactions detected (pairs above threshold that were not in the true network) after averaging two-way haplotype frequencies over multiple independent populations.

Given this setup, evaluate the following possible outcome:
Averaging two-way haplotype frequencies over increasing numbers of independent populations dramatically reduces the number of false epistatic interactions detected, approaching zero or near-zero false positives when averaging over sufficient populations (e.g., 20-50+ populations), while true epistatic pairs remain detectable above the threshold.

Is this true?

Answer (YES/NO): NO